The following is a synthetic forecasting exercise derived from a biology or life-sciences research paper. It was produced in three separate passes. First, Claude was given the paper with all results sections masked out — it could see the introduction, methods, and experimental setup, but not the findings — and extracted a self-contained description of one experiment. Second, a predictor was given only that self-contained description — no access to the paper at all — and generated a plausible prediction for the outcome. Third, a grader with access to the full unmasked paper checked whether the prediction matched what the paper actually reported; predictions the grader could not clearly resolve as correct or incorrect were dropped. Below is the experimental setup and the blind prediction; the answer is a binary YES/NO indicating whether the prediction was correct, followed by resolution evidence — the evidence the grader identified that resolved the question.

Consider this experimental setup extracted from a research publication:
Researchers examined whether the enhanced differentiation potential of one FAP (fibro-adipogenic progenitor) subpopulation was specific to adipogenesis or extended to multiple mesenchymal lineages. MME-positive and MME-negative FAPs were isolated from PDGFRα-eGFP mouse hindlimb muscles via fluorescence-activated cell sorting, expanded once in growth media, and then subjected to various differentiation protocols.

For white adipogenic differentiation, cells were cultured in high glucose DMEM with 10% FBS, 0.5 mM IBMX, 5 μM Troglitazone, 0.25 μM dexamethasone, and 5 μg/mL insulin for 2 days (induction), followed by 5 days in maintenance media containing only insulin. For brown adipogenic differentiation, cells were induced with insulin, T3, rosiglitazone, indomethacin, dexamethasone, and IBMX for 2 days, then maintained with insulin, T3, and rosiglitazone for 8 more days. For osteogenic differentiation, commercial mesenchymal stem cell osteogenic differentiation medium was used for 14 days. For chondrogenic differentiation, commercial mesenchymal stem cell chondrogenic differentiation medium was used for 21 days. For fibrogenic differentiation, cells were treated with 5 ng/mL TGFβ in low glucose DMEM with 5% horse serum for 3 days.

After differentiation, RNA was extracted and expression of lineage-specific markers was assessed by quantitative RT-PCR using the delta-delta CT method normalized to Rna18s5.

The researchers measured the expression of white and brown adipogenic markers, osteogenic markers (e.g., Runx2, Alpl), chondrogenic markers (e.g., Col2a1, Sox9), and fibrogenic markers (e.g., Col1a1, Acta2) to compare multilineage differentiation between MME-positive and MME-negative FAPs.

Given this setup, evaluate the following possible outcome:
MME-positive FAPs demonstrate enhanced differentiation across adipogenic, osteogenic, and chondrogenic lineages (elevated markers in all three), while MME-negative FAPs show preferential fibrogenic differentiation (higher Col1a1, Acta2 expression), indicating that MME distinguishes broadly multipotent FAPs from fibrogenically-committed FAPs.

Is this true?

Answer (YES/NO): NO